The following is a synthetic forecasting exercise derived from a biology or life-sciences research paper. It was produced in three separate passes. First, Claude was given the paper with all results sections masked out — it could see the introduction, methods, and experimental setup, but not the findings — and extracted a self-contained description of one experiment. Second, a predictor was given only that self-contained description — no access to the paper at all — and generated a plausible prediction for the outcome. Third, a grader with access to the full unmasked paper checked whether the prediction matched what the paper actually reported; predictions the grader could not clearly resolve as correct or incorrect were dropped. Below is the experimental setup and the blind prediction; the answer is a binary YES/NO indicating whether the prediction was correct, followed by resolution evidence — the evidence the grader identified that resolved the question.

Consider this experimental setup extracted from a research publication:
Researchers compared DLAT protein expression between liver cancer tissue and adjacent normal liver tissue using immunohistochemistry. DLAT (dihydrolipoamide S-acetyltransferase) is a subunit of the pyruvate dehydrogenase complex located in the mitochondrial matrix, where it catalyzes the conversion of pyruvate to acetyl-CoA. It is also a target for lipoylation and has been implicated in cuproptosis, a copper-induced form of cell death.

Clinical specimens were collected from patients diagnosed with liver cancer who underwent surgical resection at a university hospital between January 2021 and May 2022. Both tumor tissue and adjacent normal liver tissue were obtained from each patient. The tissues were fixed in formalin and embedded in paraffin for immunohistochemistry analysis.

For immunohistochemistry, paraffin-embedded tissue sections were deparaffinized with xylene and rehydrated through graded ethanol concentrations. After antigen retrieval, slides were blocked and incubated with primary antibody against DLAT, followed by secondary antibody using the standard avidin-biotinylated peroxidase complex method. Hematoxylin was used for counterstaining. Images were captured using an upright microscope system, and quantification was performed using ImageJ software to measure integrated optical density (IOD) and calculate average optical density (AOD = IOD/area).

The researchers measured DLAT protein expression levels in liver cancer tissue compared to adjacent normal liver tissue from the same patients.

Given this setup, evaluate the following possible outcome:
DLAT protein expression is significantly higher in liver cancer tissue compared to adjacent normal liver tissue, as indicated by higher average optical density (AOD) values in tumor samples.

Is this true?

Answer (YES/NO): YES